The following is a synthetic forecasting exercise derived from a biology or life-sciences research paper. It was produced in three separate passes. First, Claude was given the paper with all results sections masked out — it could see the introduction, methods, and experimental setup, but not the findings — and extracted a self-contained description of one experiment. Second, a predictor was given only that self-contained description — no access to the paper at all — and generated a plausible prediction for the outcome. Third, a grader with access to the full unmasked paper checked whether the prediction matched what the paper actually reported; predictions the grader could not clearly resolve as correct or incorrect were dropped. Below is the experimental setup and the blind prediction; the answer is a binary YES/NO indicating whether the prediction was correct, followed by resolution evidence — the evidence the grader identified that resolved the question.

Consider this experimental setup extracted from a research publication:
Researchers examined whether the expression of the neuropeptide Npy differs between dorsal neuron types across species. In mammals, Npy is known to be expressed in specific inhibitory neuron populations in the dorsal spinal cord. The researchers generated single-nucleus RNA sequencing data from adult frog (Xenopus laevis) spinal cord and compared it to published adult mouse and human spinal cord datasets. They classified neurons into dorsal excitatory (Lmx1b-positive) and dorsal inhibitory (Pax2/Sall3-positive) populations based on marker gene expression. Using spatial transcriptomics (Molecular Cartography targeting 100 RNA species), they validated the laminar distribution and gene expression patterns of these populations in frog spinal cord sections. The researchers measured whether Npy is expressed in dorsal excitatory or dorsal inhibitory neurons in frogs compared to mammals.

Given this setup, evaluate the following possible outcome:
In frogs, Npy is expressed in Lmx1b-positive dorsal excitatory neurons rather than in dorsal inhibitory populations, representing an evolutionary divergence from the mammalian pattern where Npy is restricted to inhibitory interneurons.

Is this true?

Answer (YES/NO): YES